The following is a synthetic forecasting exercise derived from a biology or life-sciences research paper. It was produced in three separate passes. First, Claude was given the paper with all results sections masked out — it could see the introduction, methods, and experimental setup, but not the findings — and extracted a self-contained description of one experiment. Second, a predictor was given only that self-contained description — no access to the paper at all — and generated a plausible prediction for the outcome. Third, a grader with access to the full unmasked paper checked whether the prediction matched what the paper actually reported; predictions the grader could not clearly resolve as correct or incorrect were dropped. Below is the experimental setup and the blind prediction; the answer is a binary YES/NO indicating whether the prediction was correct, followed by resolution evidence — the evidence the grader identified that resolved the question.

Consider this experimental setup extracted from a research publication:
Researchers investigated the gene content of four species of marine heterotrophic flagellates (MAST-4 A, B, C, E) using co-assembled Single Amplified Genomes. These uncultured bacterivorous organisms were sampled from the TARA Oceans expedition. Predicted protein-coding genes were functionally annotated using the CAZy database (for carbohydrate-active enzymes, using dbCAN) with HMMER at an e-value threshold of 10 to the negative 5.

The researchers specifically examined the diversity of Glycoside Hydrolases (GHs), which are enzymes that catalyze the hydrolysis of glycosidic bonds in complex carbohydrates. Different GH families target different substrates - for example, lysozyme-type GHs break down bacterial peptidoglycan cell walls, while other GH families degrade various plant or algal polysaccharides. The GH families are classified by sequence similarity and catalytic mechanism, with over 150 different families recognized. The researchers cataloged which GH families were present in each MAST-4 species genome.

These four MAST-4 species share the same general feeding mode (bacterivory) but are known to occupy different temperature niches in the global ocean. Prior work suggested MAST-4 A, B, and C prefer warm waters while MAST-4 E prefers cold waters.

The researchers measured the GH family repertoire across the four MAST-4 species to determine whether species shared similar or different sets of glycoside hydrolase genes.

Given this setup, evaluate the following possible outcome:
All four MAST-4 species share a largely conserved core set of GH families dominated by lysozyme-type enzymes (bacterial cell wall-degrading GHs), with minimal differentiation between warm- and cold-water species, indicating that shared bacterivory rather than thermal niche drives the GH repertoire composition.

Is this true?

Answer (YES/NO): NO